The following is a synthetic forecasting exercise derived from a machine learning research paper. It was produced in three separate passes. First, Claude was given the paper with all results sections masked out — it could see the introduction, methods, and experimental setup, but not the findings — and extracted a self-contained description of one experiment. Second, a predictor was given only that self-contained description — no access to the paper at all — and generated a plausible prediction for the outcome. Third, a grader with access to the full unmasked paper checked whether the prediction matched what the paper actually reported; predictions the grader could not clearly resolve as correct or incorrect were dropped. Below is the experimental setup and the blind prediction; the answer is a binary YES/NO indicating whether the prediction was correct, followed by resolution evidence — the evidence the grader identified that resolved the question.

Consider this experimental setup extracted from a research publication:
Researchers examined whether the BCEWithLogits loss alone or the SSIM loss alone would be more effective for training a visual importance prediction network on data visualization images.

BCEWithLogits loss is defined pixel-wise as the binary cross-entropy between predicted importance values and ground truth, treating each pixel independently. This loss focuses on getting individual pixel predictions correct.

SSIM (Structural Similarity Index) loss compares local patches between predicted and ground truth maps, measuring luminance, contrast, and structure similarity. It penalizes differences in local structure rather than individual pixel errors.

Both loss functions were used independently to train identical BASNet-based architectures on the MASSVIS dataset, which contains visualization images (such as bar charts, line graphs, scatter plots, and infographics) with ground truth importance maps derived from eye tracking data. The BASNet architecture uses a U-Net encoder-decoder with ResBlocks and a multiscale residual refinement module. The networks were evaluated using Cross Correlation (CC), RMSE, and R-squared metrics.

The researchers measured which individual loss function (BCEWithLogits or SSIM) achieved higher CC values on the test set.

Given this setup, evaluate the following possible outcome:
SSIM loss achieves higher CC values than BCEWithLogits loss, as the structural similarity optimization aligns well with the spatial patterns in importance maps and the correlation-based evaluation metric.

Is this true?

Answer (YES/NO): NO